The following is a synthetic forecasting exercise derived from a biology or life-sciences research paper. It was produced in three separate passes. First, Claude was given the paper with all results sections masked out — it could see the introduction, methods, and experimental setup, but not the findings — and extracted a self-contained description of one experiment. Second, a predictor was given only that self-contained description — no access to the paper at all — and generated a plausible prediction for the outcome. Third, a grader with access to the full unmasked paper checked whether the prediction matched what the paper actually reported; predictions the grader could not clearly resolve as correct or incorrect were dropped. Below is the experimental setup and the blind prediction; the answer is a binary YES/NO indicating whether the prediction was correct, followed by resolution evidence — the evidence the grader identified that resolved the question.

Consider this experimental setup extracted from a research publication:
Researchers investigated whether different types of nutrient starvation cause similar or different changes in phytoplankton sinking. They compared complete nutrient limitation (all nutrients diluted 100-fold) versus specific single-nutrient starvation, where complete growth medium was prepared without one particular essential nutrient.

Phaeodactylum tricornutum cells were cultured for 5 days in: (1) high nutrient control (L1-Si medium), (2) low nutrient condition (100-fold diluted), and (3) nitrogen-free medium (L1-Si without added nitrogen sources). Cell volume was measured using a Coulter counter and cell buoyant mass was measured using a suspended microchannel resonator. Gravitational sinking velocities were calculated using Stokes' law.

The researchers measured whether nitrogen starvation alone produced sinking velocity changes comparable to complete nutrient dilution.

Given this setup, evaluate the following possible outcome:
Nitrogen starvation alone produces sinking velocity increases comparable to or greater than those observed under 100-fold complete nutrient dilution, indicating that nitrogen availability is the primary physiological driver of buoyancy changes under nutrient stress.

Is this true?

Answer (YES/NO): NO